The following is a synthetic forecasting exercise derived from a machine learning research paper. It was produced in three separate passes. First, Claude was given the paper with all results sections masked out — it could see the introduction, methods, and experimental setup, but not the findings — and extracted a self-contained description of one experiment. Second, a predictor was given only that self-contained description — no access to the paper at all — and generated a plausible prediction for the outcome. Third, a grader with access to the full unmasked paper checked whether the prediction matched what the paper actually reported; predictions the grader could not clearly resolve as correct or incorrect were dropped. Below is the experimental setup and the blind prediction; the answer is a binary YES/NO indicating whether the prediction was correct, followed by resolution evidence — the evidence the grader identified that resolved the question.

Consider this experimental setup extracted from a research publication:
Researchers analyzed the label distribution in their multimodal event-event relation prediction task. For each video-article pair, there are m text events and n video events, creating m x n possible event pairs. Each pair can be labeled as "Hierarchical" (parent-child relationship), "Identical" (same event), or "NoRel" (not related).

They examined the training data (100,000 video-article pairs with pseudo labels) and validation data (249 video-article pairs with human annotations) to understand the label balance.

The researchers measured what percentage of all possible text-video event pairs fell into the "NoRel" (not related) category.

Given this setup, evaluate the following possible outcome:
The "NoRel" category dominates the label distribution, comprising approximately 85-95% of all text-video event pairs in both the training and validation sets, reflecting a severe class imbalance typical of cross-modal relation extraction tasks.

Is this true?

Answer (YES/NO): YES